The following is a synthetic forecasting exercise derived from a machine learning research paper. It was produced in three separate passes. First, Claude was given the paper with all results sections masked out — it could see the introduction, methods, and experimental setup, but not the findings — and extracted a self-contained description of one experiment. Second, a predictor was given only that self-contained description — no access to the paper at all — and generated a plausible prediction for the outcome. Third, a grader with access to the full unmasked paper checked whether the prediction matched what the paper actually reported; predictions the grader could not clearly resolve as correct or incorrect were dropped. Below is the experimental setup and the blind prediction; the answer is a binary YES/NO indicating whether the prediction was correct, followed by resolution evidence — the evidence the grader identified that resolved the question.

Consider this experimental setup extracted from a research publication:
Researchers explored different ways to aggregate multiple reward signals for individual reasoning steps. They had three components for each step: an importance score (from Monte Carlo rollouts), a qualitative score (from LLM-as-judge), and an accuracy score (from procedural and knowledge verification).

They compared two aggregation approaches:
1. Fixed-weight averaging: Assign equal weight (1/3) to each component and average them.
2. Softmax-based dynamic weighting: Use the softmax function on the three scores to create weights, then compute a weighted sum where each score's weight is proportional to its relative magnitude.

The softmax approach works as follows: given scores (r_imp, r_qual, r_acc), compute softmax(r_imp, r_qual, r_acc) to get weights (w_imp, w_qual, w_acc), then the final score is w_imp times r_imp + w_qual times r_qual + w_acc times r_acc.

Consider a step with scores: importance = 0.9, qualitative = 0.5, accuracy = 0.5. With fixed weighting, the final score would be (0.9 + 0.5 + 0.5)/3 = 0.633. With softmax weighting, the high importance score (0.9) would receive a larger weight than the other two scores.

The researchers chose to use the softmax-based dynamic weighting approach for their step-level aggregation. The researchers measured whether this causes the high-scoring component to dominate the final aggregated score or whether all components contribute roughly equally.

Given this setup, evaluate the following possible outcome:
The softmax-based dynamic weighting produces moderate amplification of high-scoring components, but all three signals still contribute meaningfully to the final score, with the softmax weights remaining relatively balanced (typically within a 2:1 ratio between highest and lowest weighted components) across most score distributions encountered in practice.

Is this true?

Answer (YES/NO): NO